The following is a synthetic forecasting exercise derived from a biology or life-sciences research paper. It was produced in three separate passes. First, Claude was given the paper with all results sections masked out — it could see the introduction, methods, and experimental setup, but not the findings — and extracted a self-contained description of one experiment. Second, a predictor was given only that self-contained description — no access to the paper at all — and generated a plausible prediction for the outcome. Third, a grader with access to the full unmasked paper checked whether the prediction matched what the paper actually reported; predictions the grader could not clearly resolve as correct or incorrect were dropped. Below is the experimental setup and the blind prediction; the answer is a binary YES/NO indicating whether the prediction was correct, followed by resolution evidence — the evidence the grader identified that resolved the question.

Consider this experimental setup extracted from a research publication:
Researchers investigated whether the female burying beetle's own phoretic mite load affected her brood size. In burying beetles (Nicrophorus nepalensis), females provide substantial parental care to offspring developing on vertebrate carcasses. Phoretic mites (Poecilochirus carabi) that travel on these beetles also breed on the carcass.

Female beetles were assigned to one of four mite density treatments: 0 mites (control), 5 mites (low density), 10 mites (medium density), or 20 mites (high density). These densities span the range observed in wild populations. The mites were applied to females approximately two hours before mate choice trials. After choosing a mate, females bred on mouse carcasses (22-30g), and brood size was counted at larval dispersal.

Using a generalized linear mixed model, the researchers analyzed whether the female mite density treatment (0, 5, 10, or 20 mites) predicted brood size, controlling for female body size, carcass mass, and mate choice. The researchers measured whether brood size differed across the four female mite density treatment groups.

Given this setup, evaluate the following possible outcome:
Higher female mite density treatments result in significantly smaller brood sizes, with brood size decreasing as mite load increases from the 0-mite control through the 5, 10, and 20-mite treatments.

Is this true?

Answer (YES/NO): NO